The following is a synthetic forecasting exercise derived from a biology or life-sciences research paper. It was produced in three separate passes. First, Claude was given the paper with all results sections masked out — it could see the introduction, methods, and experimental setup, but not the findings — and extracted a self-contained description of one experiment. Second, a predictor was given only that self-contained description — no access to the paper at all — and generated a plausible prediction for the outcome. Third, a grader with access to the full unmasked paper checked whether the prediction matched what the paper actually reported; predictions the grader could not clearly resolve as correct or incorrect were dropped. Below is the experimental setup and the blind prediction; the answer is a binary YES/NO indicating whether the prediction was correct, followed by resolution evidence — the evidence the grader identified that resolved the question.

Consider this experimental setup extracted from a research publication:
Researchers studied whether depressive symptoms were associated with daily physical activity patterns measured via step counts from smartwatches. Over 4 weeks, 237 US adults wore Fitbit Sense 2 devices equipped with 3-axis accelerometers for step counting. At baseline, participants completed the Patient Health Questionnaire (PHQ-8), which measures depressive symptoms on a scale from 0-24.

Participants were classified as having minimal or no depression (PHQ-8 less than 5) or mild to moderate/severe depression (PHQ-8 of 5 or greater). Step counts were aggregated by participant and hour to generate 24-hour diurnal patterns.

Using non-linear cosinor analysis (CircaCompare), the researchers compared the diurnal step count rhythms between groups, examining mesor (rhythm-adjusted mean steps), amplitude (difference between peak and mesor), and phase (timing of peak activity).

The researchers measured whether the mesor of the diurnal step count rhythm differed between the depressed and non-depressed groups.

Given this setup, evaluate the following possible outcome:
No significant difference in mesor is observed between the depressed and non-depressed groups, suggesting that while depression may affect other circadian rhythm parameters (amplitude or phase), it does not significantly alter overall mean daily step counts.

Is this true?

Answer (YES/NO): NO